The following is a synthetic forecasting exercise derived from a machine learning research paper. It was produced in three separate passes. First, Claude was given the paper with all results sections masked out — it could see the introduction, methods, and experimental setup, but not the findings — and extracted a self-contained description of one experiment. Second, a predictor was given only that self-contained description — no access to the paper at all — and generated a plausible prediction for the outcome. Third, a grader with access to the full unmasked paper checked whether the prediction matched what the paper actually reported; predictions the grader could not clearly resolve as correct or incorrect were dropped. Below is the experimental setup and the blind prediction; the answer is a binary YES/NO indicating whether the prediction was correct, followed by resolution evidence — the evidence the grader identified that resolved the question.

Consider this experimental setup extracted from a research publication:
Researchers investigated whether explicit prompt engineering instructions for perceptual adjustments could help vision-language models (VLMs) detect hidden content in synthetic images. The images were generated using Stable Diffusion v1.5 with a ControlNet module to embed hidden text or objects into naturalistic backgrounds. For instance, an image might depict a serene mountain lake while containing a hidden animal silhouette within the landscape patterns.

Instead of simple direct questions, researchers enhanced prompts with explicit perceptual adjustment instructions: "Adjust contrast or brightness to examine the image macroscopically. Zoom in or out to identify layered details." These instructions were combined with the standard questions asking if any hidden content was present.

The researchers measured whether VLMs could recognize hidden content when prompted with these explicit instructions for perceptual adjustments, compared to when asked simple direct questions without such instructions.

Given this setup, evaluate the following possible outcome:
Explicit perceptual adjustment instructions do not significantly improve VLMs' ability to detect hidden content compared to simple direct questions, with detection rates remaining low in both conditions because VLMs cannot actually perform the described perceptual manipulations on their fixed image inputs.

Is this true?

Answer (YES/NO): YES